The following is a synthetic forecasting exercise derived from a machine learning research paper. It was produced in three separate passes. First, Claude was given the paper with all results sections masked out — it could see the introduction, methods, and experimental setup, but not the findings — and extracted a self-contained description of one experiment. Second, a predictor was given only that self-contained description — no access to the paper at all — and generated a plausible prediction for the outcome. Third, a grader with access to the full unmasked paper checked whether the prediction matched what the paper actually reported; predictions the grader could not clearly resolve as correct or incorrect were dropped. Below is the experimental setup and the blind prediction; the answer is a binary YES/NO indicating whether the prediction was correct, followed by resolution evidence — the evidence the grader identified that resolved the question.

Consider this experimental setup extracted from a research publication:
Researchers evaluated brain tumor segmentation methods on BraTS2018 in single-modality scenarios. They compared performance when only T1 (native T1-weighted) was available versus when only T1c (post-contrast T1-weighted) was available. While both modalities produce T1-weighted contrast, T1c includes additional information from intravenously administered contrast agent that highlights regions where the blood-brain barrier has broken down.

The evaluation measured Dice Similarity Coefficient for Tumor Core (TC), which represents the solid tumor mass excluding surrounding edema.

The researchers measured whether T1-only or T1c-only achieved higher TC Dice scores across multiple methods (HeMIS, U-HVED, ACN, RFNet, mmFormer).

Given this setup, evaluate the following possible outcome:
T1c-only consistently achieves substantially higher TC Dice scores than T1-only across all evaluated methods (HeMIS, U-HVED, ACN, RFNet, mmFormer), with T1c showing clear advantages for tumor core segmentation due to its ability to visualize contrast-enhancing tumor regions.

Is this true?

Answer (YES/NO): YES